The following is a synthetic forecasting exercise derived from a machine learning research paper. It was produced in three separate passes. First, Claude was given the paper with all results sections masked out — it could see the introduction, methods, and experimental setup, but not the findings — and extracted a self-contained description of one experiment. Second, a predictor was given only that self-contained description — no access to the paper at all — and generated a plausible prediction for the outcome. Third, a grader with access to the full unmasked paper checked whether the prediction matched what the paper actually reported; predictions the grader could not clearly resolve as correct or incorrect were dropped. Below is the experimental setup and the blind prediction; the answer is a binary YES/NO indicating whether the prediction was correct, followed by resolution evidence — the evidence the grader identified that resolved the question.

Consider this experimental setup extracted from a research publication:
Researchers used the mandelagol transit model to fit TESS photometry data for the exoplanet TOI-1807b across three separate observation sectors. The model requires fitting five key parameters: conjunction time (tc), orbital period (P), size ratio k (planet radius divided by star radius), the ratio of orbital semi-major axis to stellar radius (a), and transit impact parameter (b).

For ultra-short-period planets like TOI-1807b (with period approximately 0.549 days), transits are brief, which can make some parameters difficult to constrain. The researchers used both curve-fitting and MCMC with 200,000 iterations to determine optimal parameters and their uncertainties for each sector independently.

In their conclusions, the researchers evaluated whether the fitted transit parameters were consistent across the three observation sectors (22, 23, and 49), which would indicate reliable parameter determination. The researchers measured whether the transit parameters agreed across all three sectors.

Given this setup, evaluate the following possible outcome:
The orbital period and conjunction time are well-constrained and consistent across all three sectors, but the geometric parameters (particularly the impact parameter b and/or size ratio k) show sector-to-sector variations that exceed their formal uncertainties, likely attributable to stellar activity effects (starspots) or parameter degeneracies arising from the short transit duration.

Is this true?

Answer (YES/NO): NO